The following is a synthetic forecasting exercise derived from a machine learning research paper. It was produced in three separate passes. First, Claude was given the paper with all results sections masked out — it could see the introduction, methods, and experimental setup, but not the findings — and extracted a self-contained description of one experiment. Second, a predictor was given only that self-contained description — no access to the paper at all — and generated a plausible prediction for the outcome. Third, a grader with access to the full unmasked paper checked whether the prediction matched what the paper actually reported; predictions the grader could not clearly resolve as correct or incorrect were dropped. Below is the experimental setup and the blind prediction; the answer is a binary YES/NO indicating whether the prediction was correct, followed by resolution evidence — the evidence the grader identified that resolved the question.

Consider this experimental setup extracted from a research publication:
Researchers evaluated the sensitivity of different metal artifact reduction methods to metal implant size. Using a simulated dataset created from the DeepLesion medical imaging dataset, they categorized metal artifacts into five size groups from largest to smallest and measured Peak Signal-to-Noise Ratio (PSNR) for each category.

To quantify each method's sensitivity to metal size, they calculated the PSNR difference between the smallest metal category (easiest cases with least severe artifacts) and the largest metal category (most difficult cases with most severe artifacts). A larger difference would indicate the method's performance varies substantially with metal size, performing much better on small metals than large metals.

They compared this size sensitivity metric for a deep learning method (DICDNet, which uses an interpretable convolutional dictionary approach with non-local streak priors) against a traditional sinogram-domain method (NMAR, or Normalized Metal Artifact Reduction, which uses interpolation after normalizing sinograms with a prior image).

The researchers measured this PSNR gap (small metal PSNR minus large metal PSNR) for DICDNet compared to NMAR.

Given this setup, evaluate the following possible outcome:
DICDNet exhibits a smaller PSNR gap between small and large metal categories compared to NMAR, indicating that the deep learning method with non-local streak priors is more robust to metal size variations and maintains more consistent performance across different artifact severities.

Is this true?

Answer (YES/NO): NO